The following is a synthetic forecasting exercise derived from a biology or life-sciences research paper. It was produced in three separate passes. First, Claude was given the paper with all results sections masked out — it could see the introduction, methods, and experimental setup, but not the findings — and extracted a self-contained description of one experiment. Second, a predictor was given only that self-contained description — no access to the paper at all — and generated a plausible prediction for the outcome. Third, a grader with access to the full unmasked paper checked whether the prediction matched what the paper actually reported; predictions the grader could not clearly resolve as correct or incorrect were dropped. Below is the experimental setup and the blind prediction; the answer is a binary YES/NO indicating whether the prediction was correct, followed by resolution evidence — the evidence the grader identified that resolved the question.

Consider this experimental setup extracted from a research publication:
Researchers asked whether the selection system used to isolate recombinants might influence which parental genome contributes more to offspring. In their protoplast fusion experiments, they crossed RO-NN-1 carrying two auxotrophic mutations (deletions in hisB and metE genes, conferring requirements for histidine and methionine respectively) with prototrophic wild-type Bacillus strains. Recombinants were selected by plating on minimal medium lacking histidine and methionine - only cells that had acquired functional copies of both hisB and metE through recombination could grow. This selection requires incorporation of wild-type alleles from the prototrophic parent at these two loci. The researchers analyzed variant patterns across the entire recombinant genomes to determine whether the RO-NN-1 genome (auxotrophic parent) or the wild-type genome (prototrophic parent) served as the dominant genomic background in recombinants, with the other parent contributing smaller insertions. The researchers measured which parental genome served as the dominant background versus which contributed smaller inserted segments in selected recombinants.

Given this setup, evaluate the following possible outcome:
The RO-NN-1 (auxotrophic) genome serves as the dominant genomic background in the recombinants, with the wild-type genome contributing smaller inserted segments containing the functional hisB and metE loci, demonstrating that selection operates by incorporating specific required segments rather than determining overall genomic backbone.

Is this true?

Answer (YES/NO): YES